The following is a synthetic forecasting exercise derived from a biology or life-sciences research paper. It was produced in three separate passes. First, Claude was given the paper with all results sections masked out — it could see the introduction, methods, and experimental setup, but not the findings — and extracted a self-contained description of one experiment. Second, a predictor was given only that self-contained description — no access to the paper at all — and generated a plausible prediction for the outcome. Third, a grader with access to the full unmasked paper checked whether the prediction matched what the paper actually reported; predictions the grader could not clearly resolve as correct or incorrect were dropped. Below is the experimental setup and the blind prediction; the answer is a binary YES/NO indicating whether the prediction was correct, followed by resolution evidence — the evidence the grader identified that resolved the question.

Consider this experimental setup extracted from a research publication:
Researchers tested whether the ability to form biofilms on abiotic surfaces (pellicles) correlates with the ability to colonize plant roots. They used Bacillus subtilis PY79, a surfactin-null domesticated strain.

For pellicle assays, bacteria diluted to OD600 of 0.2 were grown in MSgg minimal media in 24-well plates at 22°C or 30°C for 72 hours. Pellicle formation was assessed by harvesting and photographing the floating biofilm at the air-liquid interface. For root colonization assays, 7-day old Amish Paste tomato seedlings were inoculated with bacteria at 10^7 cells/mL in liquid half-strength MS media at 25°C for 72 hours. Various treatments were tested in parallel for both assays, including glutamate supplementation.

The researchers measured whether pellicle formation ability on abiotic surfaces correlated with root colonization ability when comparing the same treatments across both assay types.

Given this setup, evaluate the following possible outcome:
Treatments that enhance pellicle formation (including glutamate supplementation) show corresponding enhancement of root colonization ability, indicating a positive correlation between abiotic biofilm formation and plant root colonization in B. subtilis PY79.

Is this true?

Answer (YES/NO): NO